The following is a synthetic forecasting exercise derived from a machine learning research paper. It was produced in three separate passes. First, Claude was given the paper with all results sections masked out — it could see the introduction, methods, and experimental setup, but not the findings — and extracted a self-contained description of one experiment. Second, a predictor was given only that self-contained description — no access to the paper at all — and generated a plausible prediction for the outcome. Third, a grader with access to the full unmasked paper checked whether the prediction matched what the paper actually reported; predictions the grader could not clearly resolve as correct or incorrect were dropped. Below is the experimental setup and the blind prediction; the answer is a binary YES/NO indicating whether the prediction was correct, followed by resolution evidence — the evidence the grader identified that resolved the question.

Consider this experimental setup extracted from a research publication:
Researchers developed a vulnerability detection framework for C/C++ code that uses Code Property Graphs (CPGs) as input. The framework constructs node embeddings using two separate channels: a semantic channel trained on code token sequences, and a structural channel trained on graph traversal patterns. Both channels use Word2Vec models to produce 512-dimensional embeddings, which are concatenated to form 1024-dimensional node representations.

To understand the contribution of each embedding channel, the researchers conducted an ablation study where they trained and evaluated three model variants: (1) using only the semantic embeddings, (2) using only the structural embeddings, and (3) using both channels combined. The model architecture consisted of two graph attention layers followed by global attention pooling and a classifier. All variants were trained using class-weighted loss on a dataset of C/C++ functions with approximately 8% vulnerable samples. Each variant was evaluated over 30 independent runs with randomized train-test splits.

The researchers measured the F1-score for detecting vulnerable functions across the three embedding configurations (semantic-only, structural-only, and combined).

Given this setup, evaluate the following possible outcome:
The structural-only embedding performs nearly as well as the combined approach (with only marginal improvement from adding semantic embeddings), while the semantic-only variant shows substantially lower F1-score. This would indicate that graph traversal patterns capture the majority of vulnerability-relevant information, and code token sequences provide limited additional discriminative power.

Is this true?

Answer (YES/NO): NO